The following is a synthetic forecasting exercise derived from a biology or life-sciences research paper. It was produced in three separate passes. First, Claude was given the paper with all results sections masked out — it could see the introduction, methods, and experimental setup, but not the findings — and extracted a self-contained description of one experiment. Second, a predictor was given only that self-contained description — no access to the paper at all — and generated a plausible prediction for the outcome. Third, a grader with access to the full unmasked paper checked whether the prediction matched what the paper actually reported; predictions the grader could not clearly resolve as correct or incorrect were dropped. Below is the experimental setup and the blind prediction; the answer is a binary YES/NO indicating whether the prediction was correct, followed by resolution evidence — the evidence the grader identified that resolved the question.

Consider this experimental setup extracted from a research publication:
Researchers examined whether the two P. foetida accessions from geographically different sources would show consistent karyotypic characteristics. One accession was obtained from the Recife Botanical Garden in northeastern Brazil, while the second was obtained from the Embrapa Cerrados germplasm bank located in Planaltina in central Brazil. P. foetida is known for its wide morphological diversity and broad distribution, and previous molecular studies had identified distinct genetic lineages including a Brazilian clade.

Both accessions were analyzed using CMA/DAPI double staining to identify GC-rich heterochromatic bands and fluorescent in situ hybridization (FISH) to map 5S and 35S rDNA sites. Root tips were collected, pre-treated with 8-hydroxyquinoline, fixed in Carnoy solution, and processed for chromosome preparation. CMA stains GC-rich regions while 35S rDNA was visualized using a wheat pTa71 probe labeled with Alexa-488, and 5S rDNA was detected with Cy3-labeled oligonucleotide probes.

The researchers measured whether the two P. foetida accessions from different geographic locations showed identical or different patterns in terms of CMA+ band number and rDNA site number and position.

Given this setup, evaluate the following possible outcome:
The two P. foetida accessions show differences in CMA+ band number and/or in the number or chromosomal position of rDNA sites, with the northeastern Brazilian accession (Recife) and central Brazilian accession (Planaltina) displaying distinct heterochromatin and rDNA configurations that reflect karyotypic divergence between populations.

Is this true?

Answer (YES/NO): YES